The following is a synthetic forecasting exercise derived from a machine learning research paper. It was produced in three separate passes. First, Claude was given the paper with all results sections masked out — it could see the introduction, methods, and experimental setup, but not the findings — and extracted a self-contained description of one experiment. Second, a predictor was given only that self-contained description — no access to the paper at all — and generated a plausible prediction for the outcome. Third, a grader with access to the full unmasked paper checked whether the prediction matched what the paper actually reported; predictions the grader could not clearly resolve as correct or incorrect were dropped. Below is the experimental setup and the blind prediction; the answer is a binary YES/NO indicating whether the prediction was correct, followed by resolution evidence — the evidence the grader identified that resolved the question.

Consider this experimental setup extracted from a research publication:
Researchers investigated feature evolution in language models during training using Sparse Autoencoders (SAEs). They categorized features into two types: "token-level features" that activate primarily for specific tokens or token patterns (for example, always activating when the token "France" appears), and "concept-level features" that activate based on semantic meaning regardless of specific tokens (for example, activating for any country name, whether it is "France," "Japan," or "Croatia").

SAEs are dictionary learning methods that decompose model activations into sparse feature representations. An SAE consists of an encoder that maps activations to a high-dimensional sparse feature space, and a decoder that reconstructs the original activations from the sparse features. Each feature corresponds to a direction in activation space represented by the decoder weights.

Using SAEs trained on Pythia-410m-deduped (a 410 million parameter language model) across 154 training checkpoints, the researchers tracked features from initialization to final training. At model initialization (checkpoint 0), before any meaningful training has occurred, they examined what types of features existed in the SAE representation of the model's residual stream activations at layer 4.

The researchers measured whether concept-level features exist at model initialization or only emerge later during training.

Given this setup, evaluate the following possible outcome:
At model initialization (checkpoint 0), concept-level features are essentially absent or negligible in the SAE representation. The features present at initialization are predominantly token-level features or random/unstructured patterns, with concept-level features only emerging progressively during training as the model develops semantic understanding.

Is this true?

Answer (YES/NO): YES